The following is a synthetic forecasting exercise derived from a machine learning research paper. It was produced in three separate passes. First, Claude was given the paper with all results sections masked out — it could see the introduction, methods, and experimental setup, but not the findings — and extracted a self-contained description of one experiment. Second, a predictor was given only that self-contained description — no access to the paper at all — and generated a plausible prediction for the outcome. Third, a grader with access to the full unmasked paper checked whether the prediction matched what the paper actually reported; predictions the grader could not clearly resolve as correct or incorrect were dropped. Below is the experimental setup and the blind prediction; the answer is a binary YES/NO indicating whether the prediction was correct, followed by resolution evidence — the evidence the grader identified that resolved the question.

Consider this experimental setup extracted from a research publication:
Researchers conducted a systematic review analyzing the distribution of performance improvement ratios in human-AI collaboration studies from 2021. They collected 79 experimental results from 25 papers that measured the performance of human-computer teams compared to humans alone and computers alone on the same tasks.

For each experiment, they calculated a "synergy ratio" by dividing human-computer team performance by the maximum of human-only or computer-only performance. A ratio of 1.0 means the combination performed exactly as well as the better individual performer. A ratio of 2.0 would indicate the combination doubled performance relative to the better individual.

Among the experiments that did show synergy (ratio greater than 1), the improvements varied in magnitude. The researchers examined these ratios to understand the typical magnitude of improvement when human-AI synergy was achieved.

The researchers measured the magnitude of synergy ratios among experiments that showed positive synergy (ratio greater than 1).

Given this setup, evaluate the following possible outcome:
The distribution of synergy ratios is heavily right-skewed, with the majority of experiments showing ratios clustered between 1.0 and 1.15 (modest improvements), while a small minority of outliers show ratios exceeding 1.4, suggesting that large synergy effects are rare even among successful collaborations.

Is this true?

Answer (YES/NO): NO